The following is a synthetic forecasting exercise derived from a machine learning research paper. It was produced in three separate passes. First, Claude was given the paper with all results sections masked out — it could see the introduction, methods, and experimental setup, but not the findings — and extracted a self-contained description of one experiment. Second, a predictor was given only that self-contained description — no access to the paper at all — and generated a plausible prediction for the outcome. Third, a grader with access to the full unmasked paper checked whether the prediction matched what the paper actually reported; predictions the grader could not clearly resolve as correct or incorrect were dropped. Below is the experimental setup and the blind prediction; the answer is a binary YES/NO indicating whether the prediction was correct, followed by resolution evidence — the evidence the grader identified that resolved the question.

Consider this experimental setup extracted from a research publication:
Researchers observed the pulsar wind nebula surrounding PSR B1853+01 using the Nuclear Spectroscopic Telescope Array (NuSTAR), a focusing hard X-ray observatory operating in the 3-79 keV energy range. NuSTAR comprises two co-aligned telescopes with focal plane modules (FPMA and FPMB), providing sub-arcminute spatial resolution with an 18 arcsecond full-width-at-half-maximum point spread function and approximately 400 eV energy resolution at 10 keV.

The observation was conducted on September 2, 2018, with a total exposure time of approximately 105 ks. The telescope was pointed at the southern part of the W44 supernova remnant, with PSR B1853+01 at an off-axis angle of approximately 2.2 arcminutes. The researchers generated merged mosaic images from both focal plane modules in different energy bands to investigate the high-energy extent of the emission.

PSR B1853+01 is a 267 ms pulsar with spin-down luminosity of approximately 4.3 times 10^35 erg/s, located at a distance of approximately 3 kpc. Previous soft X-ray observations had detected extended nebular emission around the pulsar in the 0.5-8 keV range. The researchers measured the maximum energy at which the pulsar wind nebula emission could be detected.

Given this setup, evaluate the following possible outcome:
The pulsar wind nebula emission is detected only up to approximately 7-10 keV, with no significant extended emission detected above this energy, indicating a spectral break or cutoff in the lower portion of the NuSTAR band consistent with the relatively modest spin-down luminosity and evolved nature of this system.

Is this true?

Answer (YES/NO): NO